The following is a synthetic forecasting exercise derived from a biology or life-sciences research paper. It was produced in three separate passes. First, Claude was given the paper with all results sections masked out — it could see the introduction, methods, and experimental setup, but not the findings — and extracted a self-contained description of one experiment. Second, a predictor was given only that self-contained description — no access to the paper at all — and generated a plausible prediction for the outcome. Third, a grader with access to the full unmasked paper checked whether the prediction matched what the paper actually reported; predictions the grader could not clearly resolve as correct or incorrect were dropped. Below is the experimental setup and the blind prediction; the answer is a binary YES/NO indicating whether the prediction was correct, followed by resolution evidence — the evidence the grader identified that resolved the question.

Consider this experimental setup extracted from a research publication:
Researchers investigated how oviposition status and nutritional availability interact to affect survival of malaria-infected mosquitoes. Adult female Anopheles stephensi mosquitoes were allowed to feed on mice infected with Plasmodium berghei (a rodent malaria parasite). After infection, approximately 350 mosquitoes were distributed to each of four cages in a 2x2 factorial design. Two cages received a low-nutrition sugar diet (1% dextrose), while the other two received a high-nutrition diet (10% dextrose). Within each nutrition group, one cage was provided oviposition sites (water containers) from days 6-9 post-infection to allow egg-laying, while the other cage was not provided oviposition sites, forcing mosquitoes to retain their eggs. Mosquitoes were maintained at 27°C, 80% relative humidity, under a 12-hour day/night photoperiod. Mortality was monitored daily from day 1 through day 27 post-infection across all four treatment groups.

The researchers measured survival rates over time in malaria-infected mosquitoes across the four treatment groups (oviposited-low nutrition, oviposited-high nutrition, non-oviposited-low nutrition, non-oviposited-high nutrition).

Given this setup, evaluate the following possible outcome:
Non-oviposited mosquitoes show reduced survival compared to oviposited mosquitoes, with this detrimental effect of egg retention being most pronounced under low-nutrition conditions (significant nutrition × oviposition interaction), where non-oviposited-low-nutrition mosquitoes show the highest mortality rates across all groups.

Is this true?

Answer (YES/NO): NO